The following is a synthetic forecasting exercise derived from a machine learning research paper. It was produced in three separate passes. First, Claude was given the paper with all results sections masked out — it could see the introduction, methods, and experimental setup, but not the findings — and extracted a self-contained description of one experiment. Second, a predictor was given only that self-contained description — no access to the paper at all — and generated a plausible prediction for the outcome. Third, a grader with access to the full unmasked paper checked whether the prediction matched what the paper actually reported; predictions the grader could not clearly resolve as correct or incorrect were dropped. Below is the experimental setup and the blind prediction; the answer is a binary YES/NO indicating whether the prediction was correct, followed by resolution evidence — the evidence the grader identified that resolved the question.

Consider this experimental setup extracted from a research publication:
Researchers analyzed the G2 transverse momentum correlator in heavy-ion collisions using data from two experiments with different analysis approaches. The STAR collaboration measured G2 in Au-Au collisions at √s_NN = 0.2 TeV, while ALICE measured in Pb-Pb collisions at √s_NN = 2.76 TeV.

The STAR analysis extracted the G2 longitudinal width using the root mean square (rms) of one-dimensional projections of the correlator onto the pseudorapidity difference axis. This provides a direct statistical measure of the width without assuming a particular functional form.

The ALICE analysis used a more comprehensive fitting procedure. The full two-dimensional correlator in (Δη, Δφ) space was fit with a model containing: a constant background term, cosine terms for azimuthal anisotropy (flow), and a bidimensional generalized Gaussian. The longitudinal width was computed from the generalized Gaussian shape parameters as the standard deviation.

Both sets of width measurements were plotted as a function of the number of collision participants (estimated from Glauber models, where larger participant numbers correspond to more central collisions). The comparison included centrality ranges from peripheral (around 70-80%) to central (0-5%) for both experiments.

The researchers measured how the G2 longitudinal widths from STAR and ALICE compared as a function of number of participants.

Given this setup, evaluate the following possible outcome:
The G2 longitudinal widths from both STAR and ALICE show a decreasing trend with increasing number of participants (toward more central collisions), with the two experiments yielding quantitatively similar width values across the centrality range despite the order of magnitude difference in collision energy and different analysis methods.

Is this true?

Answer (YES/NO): NO